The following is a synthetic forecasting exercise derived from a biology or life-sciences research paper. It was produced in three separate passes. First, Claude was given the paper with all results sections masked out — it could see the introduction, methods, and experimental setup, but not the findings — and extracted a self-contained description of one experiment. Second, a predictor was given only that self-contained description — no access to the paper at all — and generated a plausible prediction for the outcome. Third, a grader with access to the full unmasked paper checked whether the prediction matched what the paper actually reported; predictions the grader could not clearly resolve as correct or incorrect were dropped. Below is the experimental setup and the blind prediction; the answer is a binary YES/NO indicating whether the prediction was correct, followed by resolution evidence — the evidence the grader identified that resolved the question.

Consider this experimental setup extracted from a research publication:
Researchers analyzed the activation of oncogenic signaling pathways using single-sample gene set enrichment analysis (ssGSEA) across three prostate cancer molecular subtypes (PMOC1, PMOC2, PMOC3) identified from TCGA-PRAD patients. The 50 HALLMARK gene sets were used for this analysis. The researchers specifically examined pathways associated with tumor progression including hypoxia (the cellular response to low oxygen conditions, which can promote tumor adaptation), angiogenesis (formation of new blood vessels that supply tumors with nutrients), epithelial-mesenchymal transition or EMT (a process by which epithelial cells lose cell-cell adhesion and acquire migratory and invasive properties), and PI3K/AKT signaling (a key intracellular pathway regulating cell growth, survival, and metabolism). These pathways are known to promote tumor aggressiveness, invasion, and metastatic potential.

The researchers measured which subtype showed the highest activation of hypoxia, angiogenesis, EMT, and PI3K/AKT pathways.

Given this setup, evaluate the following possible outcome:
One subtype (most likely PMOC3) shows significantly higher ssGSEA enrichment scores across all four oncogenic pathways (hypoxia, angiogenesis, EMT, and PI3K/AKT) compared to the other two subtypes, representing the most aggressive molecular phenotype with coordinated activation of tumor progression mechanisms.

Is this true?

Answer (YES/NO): NO